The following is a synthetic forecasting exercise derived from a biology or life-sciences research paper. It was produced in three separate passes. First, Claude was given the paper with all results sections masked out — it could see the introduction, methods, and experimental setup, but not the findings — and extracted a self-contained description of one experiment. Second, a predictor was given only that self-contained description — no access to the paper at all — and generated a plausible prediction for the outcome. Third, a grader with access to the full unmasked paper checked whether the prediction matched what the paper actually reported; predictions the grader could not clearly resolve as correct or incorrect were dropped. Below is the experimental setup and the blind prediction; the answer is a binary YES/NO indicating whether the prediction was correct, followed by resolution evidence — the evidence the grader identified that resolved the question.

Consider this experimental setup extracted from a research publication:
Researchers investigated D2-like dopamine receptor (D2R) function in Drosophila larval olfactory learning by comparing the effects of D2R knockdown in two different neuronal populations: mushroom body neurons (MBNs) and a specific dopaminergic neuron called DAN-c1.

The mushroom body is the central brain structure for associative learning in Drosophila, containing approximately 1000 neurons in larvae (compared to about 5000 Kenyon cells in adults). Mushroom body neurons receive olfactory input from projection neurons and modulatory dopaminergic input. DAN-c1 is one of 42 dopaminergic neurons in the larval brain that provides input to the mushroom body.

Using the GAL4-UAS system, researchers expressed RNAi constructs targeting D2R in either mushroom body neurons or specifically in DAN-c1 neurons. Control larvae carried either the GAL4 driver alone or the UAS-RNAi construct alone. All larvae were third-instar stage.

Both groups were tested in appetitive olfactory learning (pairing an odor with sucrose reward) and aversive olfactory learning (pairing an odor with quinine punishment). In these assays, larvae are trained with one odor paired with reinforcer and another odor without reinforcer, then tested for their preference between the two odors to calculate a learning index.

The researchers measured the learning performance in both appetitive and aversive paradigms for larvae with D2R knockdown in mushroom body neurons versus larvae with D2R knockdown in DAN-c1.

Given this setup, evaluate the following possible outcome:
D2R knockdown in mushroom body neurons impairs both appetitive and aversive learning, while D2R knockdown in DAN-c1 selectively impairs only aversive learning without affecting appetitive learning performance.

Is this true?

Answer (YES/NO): YES